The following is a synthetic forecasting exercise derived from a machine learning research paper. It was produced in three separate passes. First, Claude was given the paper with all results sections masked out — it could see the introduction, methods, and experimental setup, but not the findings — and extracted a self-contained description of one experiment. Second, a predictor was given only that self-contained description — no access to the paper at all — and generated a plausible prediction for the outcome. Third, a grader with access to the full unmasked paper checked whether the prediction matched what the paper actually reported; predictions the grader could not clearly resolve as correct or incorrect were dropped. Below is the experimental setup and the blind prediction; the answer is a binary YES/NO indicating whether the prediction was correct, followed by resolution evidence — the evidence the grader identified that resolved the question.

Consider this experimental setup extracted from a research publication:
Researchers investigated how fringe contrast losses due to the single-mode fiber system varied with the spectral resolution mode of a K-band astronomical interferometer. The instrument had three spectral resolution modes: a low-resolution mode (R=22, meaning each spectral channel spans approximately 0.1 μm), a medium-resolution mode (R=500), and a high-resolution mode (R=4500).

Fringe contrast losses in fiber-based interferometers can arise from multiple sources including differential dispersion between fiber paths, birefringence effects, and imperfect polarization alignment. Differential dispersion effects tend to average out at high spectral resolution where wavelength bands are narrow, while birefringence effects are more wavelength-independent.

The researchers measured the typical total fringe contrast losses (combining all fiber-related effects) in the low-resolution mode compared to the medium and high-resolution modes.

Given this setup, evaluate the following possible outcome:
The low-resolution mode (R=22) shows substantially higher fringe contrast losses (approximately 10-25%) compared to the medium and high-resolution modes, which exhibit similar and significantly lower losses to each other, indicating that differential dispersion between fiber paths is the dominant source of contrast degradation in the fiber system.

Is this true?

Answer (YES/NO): NO